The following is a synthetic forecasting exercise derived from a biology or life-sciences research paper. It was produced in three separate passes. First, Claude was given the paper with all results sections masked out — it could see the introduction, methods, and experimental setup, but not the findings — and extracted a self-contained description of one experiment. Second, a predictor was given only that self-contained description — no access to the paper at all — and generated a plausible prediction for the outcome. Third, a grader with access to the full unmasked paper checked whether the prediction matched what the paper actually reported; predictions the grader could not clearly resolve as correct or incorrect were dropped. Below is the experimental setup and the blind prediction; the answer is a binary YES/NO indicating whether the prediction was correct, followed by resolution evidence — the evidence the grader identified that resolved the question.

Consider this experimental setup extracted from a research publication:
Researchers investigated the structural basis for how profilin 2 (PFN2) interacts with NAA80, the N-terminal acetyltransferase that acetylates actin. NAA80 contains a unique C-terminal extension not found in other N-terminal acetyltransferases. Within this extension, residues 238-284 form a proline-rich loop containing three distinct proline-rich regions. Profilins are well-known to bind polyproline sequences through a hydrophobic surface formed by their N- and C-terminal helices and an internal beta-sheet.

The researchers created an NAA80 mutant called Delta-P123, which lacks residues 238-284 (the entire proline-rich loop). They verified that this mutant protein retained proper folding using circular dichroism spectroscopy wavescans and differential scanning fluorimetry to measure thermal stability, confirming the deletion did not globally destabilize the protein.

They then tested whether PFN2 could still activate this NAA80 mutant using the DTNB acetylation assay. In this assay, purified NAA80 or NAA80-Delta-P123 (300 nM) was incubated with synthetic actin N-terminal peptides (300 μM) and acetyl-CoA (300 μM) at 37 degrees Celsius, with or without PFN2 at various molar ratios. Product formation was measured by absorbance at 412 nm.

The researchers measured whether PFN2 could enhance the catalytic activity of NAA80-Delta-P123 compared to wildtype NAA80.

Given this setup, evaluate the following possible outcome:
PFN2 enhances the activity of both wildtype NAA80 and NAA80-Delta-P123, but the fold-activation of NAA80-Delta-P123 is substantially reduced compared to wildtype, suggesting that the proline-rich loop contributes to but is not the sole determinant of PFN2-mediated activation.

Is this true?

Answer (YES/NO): NO